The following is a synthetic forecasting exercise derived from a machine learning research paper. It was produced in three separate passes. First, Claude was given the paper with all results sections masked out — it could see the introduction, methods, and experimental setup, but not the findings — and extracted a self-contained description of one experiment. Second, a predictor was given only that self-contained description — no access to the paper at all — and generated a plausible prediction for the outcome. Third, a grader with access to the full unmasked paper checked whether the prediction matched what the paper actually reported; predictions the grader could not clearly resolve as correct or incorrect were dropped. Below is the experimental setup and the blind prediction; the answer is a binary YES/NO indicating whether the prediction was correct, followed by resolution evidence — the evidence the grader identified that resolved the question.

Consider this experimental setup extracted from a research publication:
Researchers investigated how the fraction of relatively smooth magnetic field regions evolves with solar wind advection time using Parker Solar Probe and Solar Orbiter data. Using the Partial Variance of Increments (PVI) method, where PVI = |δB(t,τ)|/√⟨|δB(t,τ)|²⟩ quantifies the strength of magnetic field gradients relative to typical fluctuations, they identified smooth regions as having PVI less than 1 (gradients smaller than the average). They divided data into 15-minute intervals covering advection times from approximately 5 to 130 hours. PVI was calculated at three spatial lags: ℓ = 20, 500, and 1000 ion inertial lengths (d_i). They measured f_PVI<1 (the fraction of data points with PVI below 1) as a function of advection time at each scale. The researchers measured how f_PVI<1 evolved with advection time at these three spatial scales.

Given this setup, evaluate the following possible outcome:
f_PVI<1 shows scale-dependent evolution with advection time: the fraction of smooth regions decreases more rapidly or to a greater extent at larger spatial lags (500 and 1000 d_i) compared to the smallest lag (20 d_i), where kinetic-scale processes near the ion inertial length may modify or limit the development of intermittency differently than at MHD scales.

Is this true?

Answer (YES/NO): NO